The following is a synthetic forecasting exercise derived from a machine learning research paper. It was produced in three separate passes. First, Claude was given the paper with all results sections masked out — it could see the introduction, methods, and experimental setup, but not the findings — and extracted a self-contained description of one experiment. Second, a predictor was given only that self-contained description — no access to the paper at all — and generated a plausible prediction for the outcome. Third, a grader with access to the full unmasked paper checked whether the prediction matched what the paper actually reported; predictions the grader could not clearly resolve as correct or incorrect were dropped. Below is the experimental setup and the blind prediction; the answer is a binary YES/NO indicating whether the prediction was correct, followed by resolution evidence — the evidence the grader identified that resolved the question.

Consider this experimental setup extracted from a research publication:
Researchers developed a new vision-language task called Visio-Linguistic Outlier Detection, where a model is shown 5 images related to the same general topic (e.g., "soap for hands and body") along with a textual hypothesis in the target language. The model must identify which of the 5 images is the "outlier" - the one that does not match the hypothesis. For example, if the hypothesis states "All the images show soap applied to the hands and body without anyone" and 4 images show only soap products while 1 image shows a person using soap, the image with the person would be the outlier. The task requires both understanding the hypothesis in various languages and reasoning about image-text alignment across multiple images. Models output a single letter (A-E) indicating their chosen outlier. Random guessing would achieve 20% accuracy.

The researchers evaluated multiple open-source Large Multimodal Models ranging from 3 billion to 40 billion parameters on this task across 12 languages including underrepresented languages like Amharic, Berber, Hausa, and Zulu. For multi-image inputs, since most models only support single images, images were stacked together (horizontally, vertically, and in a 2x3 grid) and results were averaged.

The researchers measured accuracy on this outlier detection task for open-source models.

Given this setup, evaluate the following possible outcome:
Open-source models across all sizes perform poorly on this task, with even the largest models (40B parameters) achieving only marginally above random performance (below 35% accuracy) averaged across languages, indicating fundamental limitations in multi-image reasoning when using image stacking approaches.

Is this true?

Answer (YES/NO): YES